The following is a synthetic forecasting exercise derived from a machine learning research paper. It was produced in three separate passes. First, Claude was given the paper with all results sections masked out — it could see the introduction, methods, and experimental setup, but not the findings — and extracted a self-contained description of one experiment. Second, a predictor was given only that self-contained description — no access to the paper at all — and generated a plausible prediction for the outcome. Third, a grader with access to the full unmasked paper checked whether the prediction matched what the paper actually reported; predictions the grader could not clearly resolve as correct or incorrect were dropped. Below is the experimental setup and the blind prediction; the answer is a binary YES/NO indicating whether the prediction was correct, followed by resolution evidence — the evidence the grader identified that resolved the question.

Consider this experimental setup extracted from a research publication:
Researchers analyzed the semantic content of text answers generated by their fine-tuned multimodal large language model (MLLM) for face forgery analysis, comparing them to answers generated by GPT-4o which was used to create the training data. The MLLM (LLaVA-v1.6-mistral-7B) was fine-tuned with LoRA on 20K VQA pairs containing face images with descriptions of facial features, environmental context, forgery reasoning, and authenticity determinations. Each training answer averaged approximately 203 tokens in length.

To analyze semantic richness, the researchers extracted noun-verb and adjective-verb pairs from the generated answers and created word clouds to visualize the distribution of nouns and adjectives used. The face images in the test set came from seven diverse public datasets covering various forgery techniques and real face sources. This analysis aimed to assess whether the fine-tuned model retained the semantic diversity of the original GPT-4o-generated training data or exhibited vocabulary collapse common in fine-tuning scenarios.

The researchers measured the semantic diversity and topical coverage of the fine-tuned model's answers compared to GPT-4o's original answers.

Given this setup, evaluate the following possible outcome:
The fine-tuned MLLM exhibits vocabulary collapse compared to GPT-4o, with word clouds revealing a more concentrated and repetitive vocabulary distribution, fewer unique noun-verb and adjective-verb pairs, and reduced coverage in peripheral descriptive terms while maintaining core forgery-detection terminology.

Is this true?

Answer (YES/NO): NO